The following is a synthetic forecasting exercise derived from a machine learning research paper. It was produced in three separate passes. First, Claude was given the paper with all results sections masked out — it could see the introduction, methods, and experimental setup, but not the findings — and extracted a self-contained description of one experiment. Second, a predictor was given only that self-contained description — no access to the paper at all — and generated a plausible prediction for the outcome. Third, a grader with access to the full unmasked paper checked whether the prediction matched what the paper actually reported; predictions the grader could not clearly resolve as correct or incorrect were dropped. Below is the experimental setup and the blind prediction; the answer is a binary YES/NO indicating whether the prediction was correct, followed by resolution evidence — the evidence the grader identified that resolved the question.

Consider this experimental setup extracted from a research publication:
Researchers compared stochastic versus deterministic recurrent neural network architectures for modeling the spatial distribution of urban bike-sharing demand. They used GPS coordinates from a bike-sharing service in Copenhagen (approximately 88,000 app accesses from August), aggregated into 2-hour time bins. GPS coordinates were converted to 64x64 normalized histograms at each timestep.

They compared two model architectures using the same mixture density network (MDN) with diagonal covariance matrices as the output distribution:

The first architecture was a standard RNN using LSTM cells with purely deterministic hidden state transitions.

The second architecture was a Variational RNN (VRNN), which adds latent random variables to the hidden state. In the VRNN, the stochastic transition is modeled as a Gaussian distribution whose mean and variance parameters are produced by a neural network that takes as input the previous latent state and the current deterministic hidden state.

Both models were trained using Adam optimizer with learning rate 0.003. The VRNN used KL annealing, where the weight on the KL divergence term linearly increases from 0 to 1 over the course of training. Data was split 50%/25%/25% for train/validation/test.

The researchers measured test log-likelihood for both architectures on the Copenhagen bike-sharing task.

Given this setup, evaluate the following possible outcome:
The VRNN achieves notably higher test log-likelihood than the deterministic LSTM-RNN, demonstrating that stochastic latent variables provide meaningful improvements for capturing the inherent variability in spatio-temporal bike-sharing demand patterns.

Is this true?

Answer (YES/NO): NO